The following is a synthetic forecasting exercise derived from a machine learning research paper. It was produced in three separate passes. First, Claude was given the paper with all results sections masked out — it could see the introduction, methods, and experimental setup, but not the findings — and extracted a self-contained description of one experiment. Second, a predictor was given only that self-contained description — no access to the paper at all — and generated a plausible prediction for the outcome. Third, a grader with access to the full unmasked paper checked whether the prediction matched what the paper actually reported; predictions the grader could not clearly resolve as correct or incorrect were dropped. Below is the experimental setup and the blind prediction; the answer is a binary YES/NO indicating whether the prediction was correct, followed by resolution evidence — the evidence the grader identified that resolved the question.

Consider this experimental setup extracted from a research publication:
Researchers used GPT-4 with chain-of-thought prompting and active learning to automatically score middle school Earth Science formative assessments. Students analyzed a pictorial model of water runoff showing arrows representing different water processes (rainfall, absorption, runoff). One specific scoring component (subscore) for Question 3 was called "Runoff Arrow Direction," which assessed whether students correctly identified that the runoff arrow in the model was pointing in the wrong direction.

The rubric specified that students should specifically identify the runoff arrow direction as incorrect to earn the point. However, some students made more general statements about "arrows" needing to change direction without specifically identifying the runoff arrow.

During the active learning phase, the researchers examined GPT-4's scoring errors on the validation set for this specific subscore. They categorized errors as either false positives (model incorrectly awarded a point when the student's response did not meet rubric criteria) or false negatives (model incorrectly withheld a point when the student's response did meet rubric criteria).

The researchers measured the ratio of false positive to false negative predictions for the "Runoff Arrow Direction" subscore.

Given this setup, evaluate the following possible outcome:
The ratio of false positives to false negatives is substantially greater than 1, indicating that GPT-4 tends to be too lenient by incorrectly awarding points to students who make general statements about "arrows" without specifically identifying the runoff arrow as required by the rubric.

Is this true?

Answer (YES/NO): YES